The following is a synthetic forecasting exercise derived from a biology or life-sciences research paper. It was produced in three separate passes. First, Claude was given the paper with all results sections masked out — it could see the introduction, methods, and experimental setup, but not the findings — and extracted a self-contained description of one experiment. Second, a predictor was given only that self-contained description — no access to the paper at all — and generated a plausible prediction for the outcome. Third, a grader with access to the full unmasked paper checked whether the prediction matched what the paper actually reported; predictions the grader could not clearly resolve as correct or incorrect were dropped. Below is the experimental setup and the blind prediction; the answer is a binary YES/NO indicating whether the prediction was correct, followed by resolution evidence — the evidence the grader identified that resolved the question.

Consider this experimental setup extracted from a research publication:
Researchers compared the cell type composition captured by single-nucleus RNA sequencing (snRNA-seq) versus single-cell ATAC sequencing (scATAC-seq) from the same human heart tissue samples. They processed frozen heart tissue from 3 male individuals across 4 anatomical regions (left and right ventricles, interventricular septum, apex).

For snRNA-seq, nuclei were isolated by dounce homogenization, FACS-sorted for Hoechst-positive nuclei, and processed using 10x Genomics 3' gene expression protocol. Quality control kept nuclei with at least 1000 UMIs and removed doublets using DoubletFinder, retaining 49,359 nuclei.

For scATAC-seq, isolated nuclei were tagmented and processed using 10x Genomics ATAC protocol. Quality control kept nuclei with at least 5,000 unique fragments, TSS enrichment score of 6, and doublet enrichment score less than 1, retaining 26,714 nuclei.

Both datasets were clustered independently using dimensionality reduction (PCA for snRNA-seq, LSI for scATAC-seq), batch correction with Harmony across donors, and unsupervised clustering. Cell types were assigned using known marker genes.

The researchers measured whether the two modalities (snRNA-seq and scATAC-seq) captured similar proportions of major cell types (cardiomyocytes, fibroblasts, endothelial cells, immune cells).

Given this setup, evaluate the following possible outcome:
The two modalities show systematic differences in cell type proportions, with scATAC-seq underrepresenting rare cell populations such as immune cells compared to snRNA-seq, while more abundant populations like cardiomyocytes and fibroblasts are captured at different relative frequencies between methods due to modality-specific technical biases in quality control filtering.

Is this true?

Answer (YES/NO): NO